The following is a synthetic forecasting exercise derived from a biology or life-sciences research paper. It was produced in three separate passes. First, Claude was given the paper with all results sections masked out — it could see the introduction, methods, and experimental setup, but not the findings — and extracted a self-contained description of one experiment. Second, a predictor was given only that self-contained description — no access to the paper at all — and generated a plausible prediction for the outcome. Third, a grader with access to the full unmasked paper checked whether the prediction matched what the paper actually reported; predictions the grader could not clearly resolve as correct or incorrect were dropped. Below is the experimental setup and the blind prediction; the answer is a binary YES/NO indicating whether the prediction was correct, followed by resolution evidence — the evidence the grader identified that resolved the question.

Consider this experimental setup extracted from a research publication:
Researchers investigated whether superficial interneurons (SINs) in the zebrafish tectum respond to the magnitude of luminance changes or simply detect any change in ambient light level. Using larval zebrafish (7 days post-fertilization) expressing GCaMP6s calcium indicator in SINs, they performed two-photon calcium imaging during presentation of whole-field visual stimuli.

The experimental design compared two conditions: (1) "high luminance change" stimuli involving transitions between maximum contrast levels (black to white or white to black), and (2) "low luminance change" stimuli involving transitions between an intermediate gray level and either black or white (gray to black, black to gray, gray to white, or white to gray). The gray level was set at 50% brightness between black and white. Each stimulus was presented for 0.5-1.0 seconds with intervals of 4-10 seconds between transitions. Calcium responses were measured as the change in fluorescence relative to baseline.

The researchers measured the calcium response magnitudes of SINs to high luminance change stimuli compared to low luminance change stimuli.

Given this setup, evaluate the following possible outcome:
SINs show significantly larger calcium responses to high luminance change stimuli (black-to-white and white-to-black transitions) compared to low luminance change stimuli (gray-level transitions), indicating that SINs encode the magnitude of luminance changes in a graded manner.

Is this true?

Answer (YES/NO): YES